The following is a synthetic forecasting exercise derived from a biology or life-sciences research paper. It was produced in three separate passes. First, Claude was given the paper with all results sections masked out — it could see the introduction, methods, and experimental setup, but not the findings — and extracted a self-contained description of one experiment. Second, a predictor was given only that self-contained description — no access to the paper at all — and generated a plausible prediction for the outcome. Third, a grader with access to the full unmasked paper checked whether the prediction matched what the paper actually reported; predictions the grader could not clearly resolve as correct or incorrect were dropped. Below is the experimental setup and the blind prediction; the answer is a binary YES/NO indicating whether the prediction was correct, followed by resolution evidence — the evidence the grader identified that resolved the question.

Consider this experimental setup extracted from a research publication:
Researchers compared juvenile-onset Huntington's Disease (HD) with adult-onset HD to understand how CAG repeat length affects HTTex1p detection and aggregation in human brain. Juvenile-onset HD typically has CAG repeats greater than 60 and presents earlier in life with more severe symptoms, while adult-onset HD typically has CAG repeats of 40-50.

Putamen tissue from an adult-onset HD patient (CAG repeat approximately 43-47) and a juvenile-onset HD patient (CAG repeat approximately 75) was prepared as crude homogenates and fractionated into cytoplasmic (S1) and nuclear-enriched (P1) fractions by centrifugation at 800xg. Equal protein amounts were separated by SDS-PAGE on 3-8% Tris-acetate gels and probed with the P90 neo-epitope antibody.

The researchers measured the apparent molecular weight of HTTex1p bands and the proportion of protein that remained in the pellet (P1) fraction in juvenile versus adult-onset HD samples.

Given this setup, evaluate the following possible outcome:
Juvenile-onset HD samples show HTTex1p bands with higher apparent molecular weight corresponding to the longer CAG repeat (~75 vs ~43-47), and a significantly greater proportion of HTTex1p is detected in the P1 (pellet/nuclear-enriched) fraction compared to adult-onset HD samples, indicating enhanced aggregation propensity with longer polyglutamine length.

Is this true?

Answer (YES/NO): NO